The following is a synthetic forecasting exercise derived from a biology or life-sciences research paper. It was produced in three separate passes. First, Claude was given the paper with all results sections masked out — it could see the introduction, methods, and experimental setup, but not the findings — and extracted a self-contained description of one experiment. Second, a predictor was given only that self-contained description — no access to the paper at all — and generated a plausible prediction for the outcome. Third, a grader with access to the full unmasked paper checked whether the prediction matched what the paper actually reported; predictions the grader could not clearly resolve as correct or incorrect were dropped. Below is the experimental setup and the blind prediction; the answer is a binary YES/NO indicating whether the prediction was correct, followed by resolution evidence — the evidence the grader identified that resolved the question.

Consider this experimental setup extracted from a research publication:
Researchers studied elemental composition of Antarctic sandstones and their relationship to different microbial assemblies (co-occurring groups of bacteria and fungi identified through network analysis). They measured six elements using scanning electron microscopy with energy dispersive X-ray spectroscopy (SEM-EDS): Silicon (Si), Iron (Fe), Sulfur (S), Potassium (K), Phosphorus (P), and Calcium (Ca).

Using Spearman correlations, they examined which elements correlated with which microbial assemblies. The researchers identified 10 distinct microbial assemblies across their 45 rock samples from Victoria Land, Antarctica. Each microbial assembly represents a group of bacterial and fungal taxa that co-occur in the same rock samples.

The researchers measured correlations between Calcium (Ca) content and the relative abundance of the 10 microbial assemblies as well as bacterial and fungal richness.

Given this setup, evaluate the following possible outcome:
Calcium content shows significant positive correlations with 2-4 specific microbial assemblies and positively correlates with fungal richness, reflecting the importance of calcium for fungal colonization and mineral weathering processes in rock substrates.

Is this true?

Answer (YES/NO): NO